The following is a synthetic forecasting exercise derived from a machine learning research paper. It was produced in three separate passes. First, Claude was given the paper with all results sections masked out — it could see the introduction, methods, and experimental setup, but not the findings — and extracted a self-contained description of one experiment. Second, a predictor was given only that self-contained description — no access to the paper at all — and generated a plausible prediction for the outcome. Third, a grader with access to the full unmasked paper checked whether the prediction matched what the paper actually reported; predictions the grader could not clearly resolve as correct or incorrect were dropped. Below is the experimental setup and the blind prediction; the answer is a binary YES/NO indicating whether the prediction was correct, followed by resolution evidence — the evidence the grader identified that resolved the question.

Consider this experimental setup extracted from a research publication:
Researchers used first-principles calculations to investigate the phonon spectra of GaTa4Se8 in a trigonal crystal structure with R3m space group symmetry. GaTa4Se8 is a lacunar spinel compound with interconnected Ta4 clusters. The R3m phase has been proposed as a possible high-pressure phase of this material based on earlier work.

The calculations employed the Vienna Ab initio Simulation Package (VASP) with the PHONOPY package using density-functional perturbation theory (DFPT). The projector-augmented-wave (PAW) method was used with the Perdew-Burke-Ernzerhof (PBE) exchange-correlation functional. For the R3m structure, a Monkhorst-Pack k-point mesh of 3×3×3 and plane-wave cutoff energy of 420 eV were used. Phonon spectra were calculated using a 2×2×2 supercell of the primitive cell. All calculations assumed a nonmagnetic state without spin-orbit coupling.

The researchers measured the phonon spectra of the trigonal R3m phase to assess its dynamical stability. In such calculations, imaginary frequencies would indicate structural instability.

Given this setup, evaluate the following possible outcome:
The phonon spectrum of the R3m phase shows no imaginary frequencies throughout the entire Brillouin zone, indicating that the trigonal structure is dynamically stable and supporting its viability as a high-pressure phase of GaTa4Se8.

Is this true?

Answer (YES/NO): YES